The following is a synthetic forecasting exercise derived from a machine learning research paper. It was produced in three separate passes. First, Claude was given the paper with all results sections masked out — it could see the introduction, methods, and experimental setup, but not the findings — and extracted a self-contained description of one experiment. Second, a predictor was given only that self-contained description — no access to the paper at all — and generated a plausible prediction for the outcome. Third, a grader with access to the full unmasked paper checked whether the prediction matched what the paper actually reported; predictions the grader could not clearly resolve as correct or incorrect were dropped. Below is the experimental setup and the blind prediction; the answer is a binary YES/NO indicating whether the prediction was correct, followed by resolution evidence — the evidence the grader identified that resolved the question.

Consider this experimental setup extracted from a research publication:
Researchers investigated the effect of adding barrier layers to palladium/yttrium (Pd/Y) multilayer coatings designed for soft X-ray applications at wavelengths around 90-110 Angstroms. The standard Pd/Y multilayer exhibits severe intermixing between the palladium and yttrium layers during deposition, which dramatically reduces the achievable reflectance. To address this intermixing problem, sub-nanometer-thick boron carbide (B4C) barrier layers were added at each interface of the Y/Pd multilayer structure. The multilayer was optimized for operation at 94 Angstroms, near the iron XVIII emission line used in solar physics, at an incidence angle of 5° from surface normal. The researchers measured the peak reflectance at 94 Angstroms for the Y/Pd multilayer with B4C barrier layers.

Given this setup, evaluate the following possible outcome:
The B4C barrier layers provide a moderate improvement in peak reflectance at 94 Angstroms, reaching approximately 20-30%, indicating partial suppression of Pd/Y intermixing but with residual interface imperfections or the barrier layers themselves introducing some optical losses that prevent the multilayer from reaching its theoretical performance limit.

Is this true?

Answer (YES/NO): NO